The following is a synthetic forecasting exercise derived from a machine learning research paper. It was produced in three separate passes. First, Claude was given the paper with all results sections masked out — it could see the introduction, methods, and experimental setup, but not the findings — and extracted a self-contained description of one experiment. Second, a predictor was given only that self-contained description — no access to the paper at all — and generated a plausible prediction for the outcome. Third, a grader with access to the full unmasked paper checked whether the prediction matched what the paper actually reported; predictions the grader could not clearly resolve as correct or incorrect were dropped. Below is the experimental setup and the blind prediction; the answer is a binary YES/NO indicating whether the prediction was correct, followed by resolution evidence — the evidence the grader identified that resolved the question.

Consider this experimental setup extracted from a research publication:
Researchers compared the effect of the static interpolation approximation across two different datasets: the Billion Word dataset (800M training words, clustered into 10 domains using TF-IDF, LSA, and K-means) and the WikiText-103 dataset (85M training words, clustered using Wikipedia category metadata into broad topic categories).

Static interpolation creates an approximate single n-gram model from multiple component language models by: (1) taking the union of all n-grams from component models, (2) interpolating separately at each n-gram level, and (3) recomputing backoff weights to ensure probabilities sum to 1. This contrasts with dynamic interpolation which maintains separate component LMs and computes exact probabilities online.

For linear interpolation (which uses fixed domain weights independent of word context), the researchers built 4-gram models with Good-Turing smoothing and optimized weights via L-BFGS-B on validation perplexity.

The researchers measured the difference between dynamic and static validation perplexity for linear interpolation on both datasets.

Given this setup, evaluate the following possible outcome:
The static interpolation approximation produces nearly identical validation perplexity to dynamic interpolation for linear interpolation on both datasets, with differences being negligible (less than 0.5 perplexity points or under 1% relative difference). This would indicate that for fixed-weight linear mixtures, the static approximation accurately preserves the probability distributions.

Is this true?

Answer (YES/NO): YES